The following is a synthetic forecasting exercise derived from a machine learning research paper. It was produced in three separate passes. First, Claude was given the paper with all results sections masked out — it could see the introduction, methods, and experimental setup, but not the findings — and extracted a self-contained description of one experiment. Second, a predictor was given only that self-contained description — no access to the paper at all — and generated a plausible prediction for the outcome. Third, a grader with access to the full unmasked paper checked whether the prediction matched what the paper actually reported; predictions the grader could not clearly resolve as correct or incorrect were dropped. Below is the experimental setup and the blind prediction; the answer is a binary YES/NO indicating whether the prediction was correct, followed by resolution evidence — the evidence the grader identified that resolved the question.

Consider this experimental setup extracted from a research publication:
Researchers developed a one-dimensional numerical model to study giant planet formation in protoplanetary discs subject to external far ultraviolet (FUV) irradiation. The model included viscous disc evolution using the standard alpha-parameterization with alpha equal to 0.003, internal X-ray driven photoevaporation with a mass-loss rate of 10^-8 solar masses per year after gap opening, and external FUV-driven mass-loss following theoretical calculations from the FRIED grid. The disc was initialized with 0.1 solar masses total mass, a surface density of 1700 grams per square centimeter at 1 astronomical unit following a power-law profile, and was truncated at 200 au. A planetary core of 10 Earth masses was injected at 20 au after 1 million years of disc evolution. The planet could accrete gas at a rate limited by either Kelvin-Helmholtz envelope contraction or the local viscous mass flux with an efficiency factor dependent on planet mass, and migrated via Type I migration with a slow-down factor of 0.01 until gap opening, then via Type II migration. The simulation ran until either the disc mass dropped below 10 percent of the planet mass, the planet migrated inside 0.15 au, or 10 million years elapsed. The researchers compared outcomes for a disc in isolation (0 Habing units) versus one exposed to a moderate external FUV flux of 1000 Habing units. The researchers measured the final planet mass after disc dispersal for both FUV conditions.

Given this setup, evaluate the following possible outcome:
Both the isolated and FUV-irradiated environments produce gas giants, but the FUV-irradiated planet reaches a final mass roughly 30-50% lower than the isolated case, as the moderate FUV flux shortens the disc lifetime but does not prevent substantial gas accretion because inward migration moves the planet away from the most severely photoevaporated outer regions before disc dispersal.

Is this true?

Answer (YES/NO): NO